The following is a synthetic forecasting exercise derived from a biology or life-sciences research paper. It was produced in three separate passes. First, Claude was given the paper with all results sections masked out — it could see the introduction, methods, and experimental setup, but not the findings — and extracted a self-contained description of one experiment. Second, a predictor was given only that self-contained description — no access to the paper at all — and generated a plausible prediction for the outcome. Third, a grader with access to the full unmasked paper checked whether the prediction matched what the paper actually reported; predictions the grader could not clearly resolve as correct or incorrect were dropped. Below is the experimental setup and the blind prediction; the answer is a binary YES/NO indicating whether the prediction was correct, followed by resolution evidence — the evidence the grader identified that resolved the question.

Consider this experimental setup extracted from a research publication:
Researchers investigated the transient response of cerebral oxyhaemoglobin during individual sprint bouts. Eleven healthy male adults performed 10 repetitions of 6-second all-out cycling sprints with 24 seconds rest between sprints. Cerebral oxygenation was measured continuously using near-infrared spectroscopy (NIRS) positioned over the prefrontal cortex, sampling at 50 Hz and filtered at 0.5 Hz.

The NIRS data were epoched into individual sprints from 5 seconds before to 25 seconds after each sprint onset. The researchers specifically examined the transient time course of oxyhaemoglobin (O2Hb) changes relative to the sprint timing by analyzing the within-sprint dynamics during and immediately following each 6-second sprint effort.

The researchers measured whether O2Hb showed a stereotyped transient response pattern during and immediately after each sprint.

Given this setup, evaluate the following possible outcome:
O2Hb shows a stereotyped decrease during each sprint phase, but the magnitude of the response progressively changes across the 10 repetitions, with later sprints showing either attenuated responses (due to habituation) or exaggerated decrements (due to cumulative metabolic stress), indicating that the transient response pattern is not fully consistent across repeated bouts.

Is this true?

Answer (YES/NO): NO